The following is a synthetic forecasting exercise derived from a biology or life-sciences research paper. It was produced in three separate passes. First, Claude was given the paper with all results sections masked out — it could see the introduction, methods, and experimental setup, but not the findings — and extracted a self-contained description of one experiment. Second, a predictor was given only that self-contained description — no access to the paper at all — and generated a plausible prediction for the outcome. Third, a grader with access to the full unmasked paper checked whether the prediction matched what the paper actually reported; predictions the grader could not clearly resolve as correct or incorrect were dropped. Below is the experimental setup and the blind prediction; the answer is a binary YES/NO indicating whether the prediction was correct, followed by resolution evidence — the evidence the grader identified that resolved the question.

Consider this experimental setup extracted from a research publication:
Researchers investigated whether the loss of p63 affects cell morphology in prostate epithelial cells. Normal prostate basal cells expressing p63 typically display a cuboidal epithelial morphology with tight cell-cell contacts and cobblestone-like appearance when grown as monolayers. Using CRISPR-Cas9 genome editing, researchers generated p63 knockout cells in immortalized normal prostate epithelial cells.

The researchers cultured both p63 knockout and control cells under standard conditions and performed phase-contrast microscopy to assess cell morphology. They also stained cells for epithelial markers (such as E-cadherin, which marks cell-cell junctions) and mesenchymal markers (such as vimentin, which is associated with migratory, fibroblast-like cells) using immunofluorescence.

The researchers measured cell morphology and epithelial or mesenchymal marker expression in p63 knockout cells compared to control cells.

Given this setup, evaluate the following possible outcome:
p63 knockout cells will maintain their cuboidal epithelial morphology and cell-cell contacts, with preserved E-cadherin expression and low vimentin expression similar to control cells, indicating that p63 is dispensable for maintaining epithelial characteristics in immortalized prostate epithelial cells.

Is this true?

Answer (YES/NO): NO